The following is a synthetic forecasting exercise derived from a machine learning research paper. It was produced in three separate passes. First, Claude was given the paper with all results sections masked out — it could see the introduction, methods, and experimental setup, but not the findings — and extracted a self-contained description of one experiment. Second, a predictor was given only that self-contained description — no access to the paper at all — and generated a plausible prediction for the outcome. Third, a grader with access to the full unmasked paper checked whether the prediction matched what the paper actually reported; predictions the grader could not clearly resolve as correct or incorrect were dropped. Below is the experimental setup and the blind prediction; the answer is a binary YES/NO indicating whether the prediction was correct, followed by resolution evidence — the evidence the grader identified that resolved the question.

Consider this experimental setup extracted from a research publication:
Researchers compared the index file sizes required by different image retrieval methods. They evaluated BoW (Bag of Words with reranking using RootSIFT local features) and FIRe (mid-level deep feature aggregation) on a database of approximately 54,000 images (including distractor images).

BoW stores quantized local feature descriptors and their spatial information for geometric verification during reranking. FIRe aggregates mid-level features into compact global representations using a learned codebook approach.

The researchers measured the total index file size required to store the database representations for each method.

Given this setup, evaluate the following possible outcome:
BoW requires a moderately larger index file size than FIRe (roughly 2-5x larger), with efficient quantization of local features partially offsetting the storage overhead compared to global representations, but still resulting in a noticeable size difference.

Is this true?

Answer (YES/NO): NO